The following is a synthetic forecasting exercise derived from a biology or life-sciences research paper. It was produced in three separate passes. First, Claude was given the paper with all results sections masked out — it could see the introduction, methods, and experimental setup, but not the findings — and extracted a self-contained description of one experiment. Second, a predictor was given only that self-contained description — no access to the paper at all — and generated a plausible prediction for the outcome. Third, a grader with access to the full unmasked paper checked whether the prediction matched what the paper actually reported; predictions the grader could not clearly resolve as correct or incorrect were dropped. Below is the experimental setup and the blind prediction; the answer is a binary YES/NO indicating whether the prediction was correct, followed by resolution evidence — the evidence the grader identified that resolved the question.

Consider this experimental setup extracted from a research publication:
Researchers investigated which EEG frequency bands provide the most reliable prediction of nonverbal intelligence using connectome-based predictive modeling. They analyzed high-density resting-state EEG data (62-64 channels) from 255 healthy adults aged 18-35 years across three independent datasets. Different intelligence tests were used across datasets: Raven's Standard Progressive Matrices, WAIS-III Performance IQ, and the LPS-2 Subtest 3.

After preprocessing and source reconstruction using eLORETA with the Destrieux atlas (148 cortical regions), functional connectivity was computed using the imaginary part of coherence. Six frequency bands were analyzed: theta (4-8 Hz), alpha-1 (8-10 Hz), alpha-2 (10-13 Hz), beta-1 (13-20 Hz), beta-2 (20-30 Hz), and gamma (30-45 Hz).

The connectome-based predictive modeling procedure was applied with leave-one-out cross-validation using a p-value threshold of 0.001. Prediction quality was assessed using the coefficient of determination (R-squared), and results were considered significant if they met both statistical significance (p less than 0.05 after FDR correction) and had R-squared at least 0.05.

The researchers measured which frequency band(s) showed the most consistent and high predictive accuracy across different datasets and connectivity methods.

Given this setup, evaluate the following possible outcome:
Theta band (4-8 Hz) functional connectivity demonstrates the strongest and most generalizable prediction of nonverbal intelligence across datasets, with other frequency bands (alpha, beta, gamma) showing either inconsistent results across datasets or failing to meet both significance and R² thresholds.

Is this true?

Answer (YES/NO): NO